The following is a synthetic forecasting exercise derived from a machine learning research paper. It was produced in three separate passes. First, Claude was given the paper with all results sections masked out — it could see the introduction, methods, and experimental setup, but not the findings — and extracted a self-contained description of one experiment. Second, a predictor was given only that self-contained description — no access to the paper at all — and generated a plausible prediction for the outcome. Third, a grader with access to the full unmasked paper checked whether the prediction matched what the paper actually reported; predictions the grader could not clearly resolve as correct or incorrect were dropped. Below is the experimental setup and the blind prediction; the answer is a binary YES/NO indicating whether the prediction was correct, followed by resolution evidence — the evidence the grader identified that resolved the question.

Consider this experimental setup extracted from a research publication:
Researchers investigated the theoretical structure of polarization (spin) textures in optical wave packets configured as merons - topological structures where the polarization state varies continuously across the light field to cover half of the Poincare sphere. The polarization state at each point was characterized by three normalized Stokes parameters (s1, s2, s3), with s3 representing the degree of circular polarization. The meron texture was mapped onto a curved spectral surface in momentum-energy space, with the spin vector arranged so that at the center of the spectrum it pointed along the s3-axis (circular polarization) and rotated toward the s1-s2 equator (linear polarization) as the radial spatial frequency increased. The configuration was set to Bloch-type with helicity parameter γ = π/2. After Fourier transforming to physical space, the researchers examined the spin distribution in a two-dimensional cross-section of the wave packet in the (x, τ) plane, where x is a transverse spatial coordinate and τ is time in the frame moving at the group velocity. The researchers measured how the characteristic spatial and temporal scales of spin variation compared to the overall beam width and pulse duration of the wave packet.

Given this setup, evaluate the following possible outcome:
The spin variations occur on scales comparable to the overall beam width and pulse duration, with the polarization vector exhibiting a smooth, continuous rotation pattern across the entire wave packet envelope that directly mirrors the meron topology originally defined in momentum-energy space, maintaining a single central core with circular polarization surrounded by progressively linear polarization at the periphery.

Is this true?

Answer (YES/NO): NO